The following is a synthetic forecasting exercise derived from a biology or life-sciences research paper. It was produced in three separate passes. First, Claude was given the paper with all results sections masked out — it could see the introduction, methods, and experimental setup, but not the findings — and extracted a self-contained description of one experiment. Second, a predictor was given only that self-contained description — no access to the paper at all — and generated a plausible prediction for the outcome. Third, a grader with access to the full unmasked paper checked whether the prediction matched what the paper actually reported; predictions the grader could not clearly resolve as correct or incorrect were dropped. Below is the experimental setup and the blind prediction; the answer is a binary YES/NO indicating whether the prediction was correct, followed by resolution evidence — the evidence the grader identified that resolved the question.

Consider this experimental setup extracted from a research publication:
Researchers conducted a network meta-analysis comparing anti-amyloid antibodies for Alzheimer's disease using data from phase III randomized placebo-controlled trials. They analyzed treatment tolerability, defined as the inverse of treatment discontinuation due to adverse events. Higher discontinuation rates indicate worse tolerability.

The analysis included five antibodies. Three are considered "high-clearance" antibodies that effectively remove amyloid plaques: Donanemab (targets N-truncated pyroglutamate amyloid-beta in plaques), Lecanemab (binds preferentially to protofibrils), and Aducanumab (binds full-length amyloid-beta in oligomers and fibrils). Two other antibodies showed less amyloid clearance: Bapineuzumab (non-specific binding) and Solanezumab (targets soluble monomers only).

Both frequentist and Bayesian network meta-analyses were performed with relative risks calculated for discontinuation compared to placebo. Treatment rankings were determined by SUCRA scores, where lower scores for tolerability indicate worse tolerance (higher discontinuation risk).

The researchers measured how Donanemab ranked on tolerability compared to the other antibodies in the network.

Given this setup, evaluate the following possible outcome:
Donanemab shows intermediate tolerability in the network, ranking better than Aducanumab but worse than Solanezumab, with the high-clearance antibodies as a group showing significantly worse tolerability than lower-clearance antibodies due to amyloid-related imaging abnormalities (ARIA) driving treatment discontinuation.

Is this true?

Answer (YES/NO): NO